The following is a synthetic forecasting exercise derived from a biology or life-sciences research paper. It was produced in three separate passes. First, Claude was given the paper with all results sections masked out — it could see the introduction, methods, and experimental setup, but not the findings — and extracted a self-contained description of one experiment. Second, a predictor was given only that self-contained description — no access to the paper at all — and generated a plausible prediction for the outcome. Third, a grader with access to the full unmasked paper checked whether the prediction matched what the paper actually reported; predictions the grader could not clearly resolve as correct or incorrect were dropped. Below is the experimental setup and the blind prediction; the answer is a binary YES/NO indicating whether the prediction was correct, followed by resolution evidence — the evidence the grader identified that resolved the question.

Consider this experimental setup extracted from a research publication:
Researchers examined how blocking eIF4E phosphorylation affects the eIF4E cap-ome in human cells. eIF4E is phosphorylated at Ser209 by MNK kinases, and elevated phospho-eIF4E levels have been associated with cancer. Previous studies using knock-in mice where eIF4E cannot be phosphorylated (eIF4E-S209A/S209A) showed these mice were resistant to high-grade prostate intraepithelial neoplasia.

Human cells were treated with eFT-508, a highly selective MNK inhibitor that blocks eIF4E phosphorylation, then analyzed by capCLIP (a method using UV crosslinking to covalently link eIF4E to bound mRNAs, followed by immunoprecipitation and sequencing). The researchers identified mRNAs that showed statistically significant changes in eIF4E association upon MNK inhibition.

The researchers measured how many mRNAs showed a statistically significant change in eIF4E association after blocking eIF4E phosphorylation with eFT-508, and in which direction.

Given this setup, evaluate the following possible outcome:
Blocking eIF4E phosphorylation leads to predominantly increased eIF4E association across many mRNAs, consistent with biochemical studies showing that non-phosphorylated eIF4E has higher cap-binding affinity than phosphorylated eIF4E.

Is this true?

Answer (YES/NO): YES